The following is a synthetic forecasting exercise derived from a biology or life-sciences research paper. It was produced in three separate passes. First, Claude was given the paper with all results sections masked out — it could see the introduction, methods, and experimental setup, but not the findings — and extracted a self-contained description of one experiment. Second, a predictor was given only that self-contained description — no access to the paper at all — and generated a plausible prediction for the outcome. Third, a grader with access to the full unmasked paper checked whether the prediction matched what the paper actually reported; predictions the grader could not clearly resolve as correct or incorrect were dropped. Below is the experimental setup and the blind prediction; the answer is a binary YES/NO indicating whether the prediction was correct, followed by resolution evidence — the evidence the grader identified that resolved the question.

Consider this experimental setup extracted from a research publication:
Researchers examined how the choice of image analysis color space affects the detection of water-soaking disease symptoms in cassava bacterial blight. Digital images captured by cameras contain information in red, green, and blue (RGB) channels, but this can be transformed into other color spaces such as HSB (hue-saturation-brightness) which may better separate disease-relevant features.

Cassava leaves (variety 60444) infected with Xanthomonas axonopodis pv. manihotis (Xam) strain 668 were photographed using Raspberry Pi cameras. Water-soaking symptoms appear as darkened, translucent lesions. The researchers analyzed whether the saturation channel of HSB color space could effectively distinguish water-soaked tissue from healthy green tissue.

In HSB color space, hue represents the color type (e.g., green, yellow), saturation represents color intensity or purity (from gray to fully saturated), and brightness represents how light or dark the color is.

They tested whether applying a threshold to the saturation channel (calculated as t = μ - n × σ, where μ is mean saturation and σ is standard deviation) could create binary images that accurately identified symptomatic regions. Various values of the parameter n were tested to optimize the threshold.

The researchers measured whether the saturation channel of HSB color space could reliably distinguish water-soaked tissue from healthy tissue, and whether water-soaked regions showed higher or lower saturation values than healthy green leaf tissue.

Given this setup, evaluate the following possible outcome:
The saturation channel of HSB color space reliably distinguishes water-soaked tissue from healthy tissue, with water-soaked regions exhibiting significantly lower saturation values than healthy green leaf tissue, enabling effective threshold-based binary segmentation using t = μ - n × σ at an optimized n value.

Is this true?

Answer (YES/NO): YES